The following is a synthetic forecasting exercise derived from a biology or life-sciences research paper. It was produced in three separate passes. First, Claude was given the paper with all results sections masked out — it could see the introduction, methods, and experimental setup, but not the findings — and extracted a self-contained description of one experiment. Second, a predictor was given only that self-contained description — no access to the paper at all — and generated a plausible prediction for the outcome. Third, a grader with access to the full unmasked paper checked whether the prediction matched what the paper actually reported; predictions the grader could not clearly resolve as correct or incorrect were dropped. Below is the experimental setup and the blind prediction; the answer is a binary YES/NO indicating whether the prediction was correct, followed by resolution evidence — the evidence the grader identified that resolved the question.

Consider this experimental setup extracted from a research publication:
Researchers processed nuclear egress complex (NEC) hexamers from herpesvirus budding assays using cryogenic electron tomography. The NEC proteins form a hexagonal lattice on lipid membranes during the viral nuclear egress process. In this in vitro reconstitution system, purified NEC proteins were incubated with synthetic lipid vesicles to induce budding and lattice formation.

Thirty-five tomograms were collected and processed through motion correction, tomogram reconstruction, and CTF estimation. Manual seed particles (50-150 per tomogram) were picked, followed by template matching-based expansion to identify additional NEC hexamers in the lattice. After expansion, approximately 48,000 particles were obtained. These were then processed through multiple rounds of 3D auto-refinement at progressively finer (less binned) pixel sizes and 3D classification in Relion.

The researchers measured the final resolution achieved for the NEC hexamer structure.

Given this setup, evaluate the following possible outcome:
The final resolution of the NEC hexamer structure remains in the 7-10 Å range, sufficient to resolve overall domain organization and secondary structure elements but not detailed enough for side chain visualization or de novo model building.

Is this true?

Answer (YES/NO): NO